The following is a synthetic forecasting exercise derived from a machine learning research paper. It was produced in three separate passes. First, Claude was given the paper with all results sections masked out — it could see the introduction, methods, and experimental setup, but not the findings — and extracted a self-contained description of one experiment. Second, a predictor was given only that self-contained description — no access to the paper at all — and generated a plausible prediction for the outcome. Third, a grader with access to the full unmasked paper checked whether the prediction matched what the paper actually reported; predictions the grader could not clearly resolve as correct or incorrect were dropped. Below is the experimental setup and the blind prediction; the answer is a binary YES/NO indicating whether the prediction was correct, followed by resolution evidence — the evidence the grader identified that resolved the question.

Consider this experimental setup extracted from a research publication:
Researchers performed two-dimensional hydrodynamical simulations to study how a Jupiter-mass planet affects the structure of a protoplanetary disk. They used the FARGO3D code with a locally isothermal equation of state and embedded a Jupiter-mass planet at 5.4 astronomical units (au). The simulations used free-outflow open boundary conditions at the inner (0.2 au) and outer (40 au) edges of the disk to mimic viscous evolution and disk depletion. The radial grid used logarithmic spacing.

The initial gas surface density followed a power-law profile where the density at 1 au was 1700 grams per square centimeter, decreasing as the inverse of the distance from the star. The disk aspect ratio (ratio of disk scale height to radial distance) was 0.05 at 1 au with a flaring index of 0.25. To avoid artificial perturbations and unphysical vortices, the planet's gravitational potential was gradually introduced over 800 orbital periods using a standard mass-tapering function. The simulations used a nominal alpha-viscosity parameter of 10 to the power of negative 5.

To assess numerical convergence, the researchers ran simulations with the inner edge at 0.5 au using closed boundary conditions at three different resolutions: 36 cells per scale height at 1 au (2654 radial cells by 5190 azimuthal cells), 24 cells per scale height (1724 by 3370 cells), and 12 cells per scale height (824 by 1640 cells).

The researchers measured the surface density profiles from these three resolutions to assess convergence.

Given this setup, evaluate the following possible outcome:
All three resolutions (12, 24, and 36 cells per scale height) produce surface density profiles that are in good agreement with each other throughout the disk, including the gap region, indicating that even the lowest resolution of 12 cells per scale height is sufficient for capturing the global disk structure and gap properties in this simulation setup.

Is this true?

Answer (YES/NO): YES